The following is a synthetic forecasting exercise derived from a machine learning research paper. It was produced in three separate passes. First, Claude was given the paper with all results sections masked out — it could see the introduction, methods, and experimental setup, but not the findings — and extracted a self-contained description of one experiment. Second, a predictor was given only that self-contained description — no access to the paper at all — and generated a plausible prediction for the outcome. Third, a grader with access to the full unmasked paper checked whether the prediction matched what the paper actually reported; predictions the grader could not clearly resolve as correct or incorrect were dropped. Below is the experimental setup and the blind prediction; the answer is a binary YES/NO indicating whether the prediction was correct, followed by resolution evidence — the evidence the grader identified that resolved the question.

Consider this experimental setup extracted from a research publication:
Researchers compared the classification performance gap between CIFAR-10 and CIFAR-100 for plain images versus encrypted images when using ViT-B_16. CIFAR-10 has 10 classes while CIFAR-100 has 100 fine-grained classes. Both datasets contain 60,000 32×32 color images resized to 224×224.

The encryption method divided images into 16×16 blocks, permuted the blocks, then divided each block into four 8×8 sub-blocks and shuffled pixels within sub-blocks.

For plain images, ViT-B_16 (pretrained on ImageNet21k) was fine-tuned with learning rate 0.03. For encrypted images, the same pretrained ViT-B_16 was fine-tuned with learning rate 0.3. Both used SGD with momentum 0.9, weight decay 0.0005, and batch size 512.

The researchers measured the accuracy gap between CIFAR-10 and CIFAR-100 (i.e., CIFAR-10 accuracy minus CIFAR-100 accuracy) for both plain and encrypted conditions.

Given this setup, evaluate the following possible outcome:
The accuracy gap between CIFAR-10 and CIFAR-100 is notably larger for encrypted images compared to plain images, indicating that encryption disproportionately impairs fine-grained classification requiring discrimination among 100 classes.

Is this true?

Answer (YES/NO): YES